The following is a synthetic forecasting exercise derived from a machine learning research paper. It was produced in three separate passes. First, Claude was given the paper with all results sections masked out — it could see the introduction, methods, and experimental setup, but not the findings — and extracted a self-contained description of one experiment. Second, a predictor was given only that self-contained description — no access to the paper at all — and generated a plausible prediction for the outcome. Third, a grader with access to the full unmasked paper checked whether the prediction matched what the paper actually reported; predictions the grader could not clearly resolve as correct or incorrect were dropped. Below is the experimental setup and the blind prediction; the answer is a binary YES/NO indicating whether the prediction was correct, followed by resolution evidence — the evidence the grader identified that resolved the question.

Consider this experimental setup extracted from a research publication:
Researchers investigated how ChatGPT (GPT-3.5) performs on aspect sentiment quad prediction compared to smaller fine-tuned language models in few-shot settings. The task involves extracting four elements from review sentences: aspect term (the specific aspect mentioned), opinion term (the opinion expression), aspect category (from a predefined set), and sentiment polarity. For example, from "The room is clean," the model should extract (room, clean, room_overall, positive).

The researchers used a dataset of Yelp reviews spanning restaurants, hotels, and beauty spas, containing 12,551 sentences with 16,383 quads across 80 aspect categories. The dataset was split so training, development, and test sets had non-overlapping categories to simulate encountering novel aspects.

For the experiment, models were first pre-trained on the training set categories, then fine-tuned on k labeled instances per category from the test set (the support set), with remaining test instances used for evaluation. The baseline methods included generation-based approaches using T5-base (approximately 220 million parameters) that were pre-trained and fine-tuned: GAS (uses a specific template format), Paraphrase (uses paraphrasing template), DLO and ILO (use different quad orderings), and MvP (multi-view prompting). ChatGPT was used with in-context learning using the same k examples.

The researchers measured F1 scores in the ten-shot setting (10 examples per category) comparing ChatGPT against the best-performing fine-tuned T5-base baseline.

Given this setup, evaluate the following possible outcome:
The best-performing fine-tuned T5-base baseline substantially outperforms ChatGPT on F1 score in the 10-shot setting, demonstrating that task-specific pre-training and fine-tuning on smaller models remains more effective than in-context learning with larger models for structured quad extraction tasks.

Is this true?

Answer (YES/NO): YES